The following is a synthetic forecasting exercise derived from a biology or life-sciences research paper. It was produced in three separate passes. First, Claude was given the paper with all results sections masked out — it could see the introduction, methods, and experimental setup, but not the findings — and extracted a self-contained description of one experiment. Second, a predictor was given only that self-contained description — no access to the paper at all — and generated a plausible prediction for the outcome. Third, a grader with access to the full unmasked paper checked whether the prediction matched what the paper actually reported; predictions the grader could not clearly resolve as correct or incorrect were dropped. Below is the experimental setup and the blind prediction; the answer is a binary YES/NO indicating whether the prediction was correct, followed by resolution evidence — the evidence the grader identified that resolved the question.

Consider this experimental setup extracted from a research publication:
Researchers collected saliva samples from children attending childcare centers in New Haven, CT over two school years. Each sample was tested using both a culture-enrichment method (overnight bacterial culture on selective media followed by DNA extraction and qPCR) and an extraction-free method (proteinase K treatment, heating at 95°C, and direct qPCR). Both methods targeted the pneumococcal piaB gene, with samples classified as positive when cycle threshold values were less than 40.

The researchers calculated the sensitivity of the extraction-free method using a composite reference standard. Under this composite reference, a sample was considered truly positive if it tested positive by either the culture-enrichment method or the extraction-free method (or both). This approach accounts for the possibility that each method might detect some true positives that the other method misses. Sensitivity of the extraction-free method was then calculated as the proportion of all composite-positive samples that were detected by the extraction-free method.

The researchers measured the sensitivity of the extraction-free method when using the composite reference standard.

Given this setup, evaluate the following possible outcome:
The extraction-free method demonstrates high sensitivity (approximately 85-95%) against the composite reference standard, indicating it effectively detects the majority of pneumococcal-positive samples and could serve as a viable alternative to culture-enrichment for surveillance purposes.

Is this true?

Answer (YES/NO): YES